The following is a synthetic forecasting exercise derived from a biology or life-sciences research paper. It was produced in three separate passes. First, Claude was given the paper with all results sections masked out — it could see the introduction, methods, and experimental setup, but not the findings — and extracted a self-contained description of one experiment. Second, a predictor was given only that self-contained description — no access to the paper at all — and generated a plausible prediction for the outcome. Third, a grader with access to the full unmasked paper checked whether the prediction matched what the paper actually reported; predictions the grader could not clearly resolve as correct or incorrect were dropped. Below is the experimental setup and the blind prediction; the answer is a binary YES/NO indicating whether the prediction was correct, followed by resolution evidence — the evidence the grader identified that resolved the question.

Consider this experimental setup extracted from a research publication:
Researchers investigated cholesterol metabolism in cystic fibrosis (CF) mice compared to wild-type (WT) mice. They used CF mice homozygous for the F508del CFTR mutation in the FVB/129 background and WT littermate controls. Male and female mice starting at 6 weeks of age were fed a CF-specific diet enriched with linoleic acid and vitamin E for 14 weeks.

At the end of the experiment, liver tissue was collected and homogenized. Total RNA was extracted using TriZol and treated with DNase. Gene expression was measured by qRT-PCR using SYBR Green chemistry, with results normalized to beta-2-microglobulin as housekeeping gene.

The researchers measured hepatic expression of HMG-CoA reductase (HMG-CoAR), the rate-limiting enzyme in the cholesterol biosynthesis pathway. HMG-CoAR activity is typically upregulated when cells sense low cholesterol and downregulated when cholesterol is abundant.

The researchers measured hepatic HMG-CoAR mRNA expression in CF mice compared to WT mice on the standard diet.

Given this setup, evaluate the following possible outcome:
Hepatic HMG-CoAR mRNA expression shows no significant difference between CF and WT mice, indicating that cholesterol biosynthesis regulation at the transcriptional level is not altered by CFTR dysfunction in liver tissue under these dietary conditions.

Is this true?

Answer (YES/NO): NO